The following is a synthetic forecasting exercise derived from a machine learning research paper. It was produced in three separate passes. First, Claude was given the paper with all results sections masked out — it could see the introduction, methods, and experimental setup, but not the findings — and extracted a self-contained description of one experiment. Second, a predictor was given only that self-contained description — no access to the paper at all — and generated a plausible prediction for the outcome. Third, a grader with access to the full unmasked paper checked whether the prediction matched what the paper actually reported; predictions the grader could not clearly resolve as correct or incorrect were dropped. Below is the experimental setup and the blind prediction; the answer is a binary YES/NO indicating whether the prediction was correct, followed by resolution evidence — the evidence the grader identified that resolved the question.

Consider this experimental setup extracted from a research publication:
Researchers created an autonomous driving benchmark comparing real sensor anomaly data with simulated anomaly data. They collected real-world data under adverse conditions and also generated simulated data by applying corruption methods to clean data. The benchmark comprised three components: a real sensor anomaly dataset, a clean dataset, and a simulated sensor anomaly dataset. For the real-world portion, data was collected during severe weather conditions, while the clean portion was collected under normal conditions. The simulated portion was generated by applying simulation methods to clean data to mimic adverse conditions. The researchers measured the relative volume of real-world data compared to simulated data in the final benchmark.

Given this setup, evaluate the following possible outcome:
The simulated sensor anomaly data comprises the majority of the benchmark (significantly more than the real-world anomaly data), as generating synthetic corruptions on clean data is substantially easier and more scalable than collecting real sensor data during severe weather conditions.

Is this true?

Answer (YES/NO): NO